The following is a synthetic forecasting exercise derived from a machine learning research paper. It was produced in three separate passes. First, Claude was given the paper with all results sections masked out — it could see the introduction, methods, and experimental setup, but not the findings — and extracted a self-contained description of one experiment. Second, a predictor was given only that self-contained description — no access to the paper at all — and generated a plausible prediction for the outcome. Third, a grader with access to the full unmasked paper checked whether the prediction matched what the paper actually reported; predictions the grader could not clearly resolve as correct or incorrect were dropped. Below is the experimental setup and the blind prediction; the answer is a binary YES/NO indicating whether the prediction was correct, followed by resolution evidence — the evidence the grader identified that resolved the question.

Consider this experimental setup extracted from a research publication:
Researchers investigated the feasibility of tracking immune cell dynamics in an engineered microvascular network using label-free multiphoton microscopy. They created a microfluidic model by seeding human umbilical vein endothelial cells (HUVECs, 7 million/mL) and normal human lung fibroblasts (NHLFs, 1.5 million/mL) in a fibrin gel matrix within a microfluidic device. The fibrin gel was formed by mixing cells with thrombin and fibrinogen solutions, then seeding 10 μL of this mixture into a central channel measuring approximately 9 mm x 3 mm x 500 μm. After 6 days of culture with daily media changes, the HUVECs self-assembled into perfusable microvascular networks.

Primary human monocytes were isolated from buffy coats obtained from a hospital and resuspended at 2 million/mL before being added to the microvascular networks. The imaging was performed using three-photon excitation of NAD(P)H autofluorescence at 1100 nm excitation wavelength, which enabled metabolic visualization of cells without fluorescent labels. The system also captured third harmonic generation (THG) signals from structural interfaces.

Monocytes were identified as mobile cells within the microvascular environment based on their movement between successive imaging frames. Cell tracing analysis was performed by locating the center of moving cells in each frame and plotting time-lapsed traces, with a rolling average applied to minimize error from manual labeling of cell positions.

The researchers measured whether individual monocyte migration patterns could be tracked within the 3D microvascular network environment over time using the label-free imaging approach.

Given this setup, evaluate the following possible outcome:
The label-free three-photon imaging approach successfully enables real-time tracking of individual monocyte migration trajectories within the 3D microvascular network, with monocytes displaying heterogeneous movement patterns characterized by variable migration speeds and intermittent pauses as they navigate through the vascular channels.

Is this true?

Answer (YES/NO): YES